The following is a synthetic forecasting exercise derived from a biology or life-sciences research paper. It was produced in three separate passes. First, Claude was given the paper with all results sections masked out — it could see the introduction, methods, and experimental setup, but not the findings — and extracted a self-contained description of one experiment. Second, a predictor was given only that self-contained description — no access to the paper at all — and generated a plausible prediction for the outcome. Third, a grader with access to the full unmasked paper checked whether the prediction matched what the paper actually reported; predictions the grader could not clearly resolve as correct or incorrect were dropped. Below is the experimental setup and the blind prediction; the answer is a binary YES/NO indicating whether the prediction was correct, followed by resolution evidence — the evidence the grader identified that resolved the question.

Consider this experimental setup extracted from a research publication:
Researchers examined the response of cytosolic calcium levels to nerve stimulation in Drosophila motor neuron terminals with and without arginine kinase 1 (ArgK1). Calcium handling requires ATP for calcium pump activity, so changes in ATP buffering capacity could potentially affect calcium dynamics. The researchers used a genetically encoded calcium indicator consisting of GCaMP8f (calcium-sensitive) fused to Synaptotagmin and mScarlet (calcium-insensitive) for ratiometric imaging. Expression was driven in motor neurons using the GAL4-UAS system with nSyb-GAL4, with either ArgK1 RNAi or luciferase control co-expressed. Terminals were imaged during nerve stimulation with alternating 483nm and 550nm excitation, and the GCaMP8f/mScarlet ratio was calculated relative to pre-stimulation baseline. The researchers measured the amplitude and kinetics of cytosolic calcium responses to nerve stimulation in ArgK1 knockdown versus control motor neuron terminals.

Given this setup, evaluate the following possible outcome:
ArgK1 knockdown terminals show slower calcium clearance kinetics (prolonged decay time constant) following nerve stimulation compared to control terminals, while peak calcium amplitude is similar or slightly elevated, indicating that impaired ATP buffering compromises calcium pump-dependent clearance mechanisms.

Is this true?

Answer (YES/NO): NO